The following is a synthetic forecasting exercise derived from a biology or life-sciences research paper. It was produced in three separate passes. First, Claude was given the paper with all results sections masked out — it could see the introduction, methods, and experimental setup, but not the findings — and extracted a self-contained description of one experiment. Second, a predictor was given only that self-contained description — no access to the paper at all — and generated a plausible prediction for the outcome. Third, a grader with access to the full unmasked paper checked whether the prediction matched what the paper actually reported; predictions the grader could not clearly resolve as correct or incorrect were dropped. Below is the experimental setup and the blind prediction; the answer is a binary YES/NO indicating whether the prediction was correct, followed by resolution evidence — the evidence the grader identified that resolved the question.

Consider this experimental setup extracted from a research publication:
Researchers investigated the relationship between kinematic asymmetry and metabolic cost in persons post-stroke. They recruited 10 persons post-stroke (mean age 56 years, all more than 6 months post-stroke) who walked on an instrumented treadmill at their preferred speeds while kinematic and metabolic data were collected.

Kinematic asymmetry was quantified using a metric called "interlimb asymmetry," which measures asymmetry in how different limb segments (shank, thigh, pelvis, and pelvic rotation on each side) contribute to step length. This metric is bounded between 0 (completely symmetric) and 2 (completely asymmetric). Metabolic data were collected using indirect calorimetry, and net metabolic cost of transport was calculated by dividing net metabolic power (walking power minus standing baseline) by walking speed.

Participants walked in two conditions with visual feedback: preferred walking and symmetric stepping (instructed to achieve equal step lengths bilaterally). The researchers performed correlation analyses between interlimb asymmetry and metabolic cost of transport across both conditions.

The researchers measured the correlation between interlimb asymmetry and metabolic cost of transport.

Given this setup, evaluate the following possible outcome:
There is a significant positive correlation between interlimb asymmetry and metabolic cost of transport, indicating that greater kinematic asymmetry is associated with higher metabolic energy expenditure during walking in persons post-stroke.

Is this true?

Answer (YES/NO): YES